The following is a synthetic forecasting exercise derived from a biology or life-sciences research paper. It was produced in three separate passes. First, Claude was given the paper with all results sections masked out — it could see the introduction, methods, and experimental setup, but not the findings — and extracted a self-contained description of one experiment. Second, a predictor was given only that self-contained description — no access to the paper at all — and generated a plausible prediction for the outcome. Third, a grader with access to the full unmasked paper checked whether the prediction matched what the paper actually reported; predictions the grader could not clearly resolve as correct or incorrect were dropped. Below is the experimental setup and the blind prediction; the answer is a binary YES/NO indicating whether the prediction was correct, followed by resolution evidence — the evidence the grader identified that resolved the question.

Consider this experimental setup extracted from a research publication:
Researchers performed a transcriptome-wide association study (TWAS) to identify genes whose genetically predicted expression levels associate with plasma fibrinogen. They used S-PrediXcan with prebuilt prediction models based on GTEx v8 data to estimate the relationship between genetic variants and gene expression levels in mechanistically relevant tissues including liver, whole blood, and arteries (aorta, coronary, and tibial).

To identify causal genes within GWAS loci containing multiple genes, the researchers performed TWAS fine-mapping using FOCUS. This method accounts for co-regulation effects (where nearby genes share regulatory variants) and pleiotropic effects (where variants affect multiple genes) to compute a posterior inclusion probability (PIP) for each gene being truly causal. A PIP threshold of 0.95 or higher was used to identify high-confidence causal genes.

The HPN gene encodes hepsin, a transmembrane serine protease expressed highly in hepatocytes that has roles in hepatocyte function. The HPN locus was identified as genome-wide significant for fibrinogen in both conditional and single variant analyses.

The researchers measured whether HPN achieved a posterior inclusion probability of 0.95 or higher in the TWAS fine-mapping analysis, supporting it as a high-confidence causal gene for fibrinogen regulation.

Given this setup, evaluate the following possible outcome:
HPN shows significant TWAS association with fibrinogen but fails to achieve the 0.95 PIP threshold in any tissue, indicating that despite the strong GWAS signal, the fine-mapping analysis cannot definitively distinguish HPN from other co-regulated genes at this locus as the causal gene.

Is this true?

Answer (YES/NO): NO